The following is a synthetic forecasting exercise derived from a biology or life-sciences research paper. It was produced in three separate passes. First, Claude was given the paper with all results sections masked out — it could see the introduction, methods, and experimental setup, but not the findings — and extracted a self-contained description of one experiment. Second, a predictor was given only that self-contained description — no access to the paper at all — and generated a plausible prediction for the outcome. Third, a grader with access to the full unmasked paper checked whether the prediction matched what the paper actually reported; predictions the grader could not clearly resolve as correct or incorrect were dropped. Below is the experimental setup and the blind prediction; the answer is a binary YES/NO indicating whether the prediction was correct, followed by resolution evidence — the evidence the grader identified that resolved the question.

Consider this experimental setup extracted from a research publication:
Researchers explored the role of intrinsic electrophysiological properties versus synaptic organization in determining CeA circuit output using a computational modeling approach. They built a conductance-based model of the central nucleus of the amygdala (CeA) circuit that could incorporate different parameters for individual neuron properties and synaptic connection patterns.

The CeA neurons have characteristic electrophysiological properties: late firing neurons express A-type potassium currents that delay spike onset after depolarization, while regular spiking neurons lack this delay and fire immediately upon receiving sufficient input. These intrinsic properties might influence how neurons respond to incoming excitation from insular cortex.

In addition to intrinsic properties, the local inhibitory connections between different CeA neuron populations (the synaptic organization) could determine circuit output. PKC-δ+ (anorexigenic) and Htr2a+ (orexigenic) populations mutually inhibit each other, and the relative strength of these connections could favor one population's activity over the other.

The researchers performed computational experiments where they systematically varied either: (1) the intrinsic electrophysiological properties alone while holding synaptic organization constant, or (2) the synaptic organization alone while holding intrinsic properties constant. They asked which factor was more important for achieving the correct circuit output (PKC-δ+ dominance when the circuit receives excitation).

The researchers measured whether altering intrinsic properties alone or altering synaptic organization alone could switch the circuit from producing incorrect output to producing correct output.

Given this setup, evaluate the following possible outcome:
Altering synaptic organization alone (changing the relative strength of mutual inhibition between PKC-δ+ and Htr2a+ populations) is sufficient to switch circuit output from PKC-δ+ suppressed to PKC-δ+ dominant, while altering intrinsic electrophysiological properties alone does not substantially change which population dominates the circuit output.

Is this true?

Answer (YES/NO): NO